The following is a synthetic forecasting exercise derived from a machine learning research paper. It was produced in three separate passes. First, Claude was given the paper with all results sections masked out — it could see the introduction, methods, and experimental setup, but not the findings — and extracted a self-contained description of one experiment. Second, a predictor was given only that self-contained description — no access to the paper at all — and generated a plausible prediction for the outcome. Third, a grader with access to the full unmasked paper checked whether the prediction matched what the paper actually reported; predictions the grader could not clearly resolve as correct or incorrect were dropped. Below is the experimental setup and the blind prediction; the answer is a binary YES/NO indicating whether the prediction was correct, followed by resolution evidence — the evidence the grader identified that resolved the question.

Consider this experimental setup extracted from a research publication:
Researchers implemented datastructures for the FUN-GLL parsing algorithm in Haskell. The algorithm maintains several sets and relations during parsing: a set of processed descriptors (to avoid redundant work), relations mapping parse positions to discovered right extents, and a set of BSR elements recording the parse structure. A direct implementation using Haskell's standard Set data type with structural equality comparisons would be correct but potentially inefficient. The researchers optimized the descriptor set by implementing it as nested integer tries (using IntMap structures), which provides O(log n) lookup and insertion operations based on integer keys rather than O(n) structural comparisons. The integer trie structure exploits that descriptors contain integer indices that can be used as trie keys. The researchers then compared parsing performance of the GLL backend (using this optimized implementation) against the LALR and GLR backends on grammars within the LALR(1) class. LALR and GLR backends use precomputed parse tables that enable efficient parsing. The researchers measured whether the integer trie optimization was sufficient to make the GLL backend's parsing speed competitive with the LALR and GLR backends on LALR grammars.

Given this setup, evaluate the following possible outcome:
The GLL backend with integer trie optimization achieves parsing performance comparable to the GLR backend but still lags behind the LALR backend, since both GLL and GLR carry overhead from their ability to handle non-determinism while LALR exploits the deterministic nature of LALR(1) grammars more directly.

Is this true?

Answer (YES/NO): NO